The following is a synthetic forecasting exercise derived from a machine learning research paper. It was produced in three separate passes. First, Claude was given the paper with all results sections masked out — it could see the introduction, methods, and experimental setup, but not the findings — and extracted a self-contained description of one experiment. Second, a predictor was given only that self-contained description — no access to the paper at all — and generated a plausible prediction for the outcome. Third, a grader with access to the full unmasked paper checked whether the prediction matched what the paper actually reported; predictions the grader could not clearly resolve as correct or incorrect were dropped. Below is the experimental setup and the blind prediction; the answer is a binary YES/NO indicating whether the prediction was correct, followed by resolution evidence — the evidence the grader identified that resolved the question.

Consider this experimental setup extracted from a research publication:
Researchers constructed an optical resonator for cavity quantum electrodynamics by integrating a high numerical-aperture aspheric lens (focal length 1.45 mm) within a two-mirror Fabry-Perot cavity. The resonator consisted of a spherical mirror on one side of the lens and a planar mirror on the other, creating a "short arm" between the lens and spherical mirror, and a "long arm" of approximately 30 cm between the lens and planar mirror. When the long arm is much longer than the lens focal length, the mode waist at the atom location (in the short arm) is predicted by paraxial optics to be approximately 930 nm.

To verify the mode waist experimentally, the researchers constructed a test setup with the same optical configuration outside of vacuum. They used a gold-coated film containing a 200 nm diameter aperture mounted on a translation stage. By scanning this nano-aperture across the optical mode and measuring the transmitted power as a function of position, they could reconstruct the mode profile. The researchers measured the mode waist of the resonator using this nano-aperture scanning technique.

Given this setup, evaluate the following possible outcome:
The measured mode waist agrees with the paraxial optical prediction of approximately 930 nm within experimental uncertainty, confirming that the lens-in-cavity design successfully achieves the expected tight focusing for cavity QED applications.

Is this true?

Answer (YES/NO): NO